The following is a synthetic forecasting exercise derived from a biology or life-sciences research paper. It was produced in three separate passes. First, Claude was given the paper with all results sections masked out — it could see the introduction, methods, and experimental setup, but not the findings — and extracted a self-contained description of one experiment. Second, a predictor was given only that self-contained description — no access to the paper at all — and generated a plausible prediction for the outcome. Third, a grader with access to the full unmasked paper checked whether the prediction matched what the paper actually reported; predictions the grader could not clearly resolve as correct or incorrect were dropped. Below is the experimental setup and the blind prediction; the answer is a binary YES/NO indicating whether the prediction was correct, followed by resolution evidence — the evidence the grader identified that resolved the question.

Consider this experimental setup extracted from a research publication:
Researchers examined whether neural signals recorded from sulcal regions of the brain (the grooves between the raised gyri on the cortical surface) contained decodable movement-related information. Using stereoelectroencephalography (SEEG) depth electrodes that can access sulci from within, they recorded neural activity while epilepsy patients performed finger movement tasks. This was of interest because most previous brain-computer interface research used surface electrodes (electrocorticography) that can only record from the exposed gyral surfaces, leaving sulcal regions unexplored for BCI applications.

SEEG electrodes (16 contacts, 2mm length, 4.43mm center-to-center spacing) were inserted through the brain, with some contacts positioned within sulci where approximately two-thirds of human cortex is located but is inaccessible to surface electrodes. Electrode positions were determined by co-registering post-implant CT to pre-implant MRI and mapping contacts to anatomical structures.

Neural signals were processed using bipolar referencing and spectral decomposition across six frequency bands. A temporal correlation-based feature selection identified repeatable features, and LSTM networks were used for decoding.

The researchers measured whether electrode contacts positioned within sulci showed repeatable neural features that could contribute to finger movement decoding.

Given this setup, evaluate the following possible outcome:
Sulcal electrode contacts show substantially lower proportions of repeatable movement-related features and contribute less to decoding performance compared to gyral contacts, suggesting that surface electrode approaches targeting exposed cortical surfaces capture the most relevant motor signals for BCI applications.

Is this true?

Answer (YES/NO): NO